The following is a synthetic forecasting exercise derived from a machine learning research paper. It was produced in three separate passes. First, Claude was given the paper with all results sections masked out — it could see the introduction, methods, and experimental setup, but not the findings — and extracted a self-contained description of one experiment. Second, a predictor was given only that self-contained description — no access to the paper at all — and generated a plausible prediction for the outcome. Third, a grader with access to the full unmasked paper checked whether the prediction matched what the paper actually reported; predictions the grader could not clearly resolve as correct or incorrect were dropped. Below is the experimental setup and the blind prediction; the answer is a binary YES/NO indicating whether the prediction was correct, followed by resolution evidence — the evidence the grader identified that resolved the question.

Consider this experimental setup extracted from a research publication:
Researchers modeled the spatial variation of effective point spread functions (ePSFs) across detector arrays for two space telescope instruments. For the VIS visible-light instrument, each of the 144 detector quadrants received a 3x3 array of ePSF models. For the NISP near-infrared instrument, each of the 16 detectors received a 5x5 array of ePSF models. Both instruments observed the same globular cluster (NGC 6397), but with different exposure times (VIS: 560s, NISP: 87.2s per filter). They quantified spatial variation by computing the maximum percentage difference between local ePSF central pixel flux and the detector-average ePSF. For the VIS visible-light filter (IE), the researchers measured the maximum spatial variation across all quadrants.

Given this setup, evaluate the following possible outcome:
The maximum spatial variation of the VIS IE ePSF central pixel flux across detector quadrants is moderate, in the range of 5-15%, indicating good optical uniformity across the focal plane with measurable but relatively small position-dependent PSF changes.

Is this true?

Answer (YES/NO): NO